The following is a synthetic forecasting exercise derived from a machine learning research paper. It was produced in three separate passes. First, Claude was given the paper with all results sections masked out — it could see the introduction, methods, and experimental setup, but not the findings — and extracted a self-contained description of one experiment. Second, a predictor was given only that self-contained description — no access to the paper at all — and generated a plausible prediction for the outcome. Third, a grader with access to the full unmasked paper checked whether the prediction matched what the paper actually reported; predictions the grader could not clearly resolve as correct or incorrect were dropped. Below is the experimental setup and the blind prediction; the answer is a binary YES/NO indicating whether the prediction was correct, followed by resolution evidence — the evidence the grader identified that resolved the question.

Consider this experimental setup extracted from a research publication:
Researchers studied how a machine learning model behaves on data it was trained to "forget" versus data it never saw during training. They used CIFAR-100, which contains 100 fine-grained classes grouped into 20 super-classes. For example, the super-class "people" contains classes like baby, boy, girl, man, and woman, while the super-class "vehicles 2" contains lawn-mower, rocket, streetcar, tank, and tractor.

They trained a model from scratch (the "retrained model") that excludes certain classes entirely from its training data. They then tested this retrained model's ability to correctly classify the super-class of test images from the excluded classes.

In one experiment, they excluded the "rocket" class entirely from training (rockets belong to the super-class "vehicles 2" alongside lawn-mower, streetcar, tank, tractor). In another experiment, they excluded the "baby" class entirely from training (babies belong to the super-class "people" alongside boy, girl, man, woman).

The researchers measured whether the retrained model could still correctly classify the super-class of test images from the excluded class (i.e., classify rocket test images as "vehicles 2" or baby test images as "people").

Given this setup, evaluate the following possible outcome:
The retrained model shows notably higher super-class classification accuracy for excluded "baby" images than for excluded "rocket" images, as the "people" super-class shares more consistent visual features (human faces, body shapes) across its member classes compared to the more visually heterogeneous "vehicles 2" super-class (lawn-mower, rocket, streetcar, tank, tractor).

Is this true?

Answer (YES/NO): YES